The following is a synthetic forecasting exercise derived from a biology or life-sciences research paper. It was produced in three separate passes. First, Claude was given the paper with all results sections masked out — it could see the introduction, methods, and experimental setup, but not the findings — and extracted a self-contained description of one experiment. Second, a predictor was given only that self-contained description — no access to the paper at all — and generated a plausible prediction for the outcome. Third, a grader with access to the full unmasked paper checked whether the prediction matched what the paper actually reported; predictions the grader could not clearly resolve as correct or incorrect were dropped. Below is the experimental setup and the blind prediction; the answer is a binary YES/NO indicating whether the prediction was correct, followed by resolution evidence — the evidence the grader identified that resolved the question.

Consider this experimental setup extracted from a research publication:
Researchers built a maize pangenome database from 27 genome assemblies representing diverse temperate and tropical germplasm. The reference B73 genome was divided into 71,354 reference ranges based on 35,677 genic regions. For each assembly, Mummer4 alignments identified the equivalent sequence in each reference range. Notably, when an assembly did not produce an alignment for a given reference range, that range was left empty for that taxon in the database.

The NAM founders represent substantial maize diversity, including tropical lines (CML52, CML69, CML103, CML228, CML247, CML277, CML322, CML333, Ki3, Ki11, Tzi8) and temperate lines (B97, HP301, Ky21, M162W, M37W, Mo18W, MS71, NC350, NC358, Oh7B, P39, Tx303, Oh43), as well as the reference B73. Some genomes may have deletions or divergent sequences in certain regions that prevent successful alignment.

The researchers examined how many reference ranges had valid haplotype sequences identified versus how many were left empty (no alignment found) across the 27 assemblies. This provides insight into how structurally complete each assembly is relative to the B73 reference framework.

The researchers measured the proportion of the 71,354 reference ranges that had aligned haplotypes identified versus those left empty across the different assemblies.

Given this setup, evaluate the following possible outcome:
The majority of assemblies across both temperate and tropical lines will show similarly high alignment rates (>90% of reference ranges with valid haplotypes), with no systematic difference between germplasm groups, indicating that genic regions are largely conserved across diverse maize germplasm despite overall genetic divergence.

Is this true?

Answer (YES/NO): NO